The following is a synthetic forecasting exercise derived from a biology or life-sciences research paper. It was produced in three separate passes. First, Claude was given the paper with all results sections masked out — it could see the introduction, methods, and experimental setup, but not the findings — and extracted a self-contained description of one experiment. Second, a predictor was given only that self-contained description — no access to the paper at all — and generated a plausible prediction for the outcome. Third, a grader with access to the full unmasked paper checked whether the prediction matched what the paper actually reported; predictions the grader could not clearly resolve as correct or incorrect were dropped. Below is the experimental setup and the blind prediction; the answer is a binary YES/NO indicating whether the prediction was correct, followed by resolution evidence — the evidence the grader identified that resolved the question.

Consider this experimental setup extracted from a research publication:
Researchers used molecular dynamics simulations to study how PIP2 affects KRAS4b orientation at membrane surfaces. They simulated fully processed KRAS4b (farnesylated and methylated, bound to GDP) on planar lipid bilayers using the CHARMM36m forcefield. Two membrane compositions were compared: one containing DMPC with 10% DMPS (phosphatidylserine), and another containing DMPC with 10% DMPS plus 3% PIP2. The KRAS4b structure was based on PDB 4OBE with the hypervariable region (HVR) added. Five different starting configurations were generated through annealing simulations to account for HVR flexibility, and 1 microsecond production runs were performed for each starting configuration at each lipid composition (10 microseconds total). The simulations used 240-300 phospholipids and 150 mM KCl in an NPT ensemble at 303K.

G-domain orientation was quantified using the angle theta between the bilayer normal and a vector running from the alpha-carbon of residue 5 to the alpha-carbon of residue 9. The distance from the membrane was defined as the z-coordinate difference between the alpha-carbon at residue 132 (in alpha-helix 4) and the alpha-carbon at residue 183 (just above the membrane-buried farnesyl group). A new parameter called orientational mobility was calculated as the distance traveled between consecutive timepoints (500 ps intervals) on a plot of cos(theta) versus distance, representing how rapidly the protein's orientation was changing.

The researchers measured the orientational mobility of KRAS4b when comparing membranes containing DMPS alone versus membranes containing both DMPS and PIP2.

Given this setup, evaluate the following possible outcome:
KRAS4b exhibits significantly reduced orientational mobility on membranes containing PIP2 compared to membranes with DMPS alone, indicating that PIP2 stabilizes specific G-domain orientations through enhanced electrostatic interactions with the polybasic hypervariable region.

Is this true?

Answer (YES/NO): YES